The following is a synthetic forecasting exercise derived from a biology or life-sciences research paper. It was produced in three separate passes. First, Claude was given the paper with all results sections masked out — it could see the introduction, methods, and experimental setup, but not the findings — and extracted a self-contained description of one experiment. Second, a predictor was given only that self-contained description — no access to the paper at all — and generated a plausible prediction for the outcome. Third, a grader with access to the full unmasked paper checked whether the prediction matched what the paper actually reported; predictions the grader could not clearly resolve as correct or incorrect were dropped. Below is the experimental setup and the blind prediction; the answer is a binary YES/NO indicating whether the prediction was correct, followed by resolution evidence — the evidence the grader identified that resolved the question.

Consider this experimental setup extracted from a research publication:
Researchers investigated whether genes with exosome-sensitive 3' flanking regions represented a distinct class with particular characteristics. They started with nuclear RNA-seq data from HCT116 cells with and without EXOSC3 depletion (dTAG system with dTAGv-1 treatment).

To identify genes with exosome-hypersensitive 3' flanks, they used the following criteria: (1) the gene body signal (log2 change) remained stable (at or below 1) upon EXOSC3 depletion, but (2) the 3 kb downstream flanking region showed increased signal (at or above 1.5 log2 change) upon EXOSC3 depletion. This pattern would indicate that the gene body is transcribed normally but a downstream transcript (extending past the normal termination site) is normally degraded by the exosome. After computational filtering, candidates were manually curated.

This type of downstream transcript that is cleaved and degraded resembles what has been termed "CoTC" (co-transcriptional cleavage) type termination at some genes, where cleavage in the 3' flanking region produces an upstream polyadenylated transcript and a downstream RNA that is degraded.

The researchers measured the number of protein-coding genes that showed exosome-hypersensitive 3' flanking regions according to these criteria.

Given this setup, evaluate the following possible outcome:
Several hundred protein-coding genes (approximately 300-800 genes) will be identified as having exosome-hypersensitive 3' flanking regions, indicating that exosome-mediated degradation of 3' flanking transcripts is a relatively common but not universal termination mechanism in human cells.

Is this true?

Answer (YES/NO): NO